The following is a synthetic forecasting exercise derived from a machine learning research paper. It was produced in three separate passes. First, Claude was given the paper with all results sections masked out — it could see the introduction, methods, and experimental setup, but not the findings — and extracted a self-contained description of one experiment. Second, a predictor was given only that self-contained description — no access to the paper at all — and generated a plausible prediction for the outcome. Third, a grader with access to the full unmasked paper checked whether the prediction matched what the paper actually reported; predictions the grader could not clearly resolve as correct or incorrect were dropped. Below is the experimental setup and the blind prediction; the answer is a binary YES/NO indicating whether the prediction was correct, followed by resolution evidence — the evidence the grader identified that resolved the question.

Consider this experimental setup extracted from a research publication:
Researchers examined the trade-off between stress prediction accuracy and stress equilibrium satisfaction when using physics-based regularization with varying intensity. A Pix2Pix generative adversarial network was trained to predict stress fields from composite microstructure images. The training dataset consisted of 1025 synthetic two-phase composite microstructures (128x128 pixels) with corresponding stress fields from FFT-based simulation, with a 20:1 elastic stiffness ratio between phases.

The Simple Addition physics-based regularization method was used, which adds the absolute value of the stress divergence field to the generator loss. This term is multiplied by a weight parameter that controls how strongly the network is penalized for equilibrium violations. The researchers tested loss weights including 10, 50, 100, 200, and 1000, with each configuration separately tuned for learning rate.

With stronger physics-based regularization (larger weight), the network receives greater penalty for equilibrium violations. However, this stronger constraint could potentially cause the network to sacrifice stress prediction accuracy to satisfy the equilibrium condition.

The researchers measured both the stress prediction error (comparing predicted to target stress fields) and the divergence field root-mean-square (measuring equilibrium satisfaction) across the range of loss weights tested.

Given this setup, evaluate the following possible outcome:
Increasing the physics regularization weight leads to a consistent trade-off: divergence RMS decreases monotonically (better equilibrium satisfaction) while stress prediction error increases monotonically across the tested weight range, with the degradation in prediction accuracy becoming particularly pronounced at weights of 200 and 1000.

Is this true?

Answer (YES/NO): NO